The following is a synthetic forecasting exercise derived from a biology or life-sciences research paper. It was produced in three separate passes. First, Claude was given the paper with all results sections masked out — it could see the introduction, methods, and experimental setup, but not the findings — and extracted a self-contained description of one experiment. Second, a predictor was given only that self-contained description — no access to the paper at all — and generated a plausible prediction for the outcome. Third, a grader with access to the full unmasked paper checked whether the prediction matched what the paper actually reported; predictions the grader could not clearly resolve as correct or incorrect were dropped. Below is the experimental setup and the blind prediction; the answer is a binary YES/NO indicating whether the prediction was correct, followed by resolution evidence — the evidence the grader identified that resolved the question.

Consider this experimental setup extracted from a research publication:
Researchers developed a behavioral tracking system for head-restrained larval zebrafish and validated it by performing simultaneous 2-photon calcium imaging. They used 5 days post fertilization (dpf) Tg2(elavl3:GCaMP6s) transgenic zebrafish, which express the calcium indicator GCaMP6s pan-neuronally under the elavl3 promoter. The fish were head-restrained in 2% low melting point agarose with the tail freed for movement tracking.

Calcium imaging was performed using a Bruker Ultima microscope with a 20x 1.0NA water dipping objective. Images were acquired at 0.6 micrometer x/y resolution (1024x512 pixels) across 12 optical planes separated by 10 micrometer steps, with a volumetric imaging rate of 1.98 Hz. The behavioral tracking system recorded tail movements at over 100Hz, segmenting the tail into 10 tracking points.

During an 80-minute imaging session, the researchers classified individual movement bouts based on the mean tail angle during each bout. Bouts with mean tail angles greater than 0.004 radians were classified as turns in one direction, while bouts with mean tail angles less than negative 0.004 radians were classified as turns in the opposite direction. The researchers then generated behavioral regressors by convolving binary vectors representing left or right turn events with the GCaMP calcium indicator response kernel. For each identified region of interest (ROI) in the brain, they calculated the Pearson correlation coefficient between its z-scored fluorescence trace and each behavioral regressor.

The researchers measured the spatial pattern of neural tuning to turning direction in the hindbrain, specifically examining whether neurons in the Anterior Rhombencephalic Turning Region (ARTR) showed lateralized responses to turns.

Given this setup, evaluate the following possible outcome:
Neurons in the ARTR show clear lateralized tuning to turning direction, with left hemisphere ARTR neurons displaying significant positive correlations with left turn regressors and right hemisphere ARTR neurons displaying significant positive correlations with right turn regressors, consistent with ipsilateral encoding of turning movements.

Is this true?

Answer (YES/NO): YES